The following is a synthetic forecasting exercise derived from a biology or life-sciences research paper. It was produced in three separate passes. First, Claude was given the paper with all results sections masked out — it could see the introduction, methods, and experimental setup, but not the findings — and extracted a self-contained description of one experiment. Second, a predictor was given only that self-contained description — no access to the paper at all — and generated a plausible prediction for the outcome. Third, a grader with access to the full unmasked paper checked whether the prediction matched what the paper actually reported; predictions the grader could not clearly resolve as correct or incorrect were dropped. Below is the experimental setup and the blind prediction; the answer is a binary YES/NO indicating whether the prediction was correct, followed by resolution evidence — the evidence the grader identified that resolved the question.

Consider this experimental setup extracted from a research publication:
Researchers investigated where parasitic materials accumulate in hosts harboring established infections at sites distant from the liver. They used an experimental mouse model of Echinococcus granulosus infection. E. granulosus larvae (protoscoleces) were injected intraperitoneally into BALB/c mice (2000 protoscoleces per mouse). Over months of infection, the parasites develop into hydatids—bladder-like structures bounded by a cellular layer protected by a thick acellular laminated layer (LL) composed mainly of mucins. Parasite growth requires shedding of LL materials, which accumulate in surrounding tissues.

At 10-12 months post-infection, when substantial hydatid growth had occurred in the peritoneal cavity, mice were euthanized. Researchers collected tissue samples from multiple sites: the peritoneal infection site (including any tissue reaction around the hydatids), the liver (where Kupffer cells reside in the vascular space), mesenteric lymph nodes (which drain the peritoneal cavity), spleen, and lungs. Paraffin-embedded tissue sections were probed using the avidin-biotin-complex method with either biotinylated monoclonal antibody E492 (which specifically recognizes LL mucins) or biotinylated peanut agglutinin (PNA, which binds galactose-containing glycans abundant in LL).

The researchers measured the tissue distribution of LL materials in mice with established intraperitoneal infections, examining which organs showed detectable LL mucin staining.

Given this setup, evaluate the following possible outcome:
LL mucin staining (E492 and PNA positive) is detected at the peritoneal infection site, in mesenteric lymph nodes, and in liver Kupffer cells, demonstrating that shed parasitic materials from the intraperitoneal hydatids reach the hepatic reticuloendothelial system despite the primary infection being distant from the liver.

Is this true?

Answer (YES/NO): YES